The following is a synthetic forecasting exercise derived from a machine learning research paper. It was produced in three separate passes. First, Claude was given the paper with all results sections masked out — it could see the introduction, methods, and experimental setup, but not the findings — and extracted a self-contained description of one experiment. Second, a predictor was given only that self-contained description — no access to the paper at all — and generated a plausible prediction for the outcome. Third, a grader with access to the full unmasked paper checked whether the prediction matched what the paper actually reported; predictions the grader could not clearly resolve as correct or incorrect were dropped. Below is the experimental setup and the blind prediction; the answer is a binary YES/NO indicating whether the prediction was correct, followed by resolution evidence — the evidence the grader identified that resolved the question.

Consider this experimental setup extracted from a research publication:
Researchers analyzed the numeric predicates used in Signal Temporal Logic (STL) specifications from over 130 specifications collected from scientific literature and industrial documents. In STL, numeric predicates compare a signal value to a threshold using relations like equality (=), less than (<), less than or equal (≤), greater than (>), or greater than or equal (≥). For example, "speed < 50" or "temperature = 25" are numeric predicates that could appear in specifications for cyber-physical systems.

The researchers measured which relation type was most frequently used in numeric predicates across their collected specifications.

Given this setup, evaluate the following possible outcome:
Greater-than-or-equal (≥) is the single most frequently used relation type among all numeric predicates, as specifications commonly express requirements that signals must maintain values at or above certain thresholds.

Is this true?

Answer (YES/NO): NO